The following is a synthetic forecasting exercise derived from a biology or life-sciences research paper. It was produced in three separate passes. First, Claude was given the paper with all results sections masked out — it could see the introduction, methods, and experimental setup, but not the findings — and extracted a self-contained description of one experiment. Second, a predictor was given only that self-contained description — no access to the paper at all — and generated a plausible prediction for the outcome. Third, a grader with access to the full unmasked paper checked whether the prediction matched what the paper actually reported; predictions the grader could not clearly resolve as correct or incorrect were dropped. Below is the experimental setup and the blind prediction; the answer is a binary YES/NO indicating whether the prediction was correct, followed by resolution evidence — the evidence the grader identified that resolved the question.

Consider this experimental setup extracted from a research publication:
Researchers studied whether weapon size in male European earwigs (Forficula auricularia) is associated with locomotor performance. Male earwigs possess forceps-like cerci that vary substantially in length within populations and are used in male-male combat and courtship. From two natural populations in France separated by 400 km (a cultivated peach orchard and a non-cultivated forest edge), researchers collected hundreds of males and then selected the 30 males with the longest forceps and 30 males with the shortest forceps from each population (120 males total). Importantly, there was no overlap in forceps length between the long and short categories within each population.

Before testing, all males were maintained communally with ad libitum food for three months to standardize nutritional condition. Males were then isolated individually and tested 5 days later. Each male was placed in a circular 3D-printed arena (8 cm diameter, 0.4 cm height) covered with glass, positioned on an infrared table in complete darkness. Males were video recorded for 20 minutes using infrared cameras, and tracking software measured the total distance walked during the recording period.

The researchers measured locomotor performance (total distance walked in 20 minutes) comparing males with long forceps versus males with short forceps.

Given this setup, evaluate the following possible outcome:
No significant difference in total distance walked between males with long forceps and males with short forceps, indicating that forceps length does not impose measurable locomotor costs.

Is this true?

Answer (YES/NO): YES